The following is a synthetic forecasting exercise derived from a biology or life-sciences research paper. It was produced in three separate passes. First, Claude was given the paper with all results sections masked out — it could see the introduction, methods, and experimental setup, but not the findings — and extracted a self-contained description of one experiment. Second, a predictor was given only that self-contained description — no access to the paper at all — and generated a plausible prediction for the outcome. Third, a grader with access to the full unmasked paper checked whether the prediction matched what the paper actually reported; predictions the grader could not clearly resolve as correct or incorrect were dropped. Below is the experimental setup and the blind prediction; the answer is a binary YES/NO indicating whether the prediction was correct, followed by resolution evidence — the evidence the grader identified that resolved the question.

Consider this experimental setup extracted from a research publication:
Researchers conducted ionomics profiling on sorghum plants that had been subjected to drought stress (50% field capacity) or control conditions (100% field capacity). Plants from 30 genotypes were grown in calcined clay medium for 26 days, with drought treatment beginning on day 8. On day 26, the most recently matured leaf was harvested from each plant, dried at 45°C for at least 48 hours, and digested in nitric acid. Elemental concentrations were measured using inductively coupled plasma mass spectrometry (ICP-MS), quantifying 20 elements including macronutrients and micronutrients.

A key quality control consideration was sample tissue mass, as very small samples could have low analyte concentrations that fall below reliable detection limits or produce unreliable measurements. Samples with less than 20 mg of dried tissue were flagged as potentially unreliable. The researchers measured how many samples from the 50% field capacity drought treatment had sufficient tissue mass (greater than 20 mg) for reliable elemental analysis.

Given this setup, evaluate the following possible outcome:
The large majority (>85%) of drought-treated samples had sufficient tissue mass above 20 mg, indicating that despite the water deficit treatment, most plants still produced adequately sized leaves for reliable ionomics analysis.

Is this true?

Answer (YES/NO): NO